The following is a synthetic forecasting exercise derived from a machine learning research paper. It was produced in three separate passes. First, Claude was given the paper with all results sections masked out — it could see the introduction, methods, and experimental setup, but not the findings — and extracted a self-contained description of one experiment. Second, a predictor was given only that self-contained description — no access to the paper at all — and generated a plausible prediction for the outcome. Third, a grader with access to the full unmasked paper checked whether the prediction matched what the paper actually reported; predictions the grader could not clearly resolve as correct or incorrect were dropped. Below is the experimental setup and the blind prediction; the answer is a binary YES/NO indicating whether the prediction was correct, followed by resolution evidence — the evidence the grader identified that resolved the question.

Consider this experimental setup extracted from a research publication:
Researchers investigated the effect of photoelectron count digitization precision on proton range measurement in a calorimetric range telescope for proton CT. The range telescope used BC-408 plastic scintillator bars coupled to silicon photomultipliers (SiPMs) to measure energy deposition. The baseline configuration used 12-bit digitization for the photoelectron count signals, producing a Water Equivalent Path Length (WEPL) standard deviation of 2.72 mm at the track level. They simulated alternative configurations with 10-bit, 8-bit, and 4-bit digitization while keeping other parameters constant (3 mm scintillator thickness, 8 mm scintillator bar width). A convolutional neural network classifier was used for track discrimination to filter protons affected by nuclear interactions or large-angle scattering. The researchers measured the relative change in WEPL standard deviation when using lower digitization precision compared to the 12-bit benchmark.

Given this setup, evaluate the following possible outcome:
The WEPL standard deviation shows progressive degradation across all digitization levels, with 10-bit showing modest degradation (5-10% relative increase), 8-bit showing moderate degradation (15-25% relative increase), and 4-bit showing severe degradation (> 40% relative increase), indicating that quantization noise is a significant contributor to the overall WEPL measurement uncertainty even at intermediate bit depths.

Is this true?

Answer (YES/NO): NO